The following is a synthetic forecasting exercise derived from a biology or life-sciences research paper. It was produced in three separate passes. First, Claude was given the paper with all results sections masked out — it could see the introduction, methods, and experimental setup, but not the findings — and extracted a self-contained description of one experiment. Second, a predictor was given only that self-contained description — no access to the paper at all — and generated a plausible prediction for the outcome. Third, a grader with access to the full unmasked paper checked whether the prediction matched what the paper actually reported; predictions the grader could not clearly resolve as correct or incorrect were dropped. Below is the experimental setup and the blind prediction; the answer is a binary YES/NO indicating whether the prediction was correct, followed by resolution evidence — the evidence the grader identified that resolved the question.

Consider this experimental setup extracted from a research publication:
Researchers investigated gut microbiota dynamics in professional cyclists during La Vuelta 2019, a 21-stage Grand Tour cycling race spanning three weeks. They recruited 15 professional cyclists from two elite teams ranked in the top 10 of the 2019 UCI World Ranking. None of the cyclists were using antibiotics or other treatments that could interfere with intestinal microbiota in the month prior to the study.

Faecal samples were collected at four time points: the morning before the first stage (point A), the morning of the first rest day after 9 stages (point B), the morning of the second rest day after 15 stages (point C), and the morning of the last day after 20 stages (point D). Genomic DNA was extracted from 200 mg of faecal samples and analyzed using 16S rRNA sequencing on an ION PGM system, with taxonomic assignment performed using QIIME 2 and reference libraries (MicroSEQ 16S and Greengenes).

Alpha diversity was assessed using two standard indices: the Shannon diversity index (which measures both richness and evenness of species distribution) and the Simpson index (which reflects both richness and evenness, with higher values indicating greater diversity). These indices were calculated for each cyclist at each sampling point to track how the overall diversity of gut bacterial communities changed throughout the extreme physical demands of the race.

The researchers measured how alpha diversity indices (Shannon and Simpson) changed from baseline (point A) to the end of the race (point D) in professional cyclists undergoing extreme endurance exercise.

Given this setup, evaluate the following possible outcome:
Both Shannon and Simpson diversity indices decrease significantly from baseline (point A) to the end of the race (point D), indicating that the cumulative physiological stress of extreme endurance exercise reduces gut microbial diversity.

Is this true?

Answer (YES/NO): NO